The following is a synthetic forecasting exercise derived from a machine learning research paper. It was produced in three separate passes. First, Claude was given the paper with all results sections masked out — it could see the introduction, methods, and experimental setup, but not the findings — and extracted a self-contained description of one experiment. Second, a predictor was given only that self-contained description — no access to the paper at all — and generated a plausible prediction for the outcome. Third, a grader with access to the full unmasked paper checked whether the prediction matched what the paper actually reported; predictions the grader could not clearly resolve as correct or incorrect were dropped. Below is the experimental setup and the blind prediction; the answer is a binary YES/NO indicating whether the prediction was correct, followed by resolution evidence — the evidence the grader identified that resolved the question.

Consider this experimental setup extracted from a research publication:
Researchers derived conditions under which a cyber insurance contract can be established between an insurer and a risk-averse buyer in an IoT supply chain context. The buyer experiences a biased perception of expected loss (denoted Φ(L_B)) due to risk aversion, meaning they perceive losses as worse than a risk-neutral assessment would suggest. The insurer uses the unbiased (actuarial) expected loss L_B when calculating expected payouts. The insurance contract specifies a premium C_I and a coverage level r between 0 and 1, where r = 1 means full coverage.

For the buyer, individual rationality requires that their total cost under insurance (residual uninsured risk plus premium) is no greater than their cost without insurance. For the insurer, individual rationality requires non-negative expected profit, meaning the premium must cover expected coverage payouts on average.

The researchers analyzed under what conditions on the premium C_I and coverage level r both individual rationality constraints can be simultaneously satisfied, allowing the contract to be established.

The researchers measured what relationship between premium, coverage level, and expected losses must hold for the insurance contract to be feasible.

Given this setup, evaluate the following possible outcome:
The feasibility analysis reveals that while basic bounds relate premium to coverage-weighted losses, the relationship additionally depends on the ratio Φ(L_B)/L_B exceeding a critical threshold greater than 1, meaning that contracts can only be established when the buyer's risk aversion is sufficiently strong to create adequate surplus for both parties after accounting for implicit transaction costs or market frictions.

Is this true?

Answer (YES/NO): NO